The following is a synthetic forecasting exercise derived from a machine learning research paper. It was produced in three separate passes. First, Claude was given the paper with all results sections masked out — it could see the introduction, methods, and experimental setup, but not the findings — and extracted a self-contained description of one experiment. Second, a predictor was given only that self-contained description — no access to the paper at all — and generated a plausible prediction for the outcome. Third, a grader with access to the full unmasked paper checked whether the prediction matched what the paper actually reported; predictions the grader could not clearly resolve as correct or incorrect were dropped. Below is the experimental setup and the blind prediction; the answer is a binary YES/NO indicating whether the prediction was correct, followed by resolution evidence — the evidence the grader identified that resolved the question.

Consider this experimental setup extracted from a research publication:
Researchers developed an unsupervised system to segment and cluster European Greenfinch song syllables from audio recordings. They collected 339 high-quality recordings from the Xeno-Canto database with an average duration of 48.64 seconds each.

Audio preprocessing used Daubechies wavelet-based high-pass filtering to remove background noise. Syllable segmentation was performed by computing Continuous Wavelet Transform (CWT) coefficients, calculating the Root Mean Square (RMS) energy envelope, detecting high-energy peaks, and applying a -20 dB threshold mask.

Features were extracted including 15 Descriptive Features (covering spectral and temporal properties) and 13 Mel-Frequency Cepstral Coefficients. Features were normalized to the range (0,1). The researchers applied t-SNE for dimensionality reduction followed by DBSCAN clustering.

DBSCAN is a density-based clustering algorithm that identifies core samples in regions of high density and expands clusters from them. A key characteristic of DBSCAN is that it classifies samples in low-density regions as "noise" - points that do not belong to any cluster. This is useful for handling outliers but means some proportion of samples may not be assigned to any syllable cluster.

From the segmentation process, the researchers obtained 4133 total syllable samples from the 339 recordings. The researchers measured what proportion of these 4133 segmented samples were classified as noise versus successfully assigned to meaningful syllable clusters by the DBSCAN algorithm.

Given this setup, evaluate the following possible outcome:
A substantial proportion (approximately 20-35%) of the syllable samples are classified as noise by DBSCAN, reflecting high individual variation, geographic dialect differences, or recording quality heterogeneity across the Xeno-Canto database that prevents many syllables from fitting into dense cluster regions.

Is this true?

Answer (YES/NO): NO